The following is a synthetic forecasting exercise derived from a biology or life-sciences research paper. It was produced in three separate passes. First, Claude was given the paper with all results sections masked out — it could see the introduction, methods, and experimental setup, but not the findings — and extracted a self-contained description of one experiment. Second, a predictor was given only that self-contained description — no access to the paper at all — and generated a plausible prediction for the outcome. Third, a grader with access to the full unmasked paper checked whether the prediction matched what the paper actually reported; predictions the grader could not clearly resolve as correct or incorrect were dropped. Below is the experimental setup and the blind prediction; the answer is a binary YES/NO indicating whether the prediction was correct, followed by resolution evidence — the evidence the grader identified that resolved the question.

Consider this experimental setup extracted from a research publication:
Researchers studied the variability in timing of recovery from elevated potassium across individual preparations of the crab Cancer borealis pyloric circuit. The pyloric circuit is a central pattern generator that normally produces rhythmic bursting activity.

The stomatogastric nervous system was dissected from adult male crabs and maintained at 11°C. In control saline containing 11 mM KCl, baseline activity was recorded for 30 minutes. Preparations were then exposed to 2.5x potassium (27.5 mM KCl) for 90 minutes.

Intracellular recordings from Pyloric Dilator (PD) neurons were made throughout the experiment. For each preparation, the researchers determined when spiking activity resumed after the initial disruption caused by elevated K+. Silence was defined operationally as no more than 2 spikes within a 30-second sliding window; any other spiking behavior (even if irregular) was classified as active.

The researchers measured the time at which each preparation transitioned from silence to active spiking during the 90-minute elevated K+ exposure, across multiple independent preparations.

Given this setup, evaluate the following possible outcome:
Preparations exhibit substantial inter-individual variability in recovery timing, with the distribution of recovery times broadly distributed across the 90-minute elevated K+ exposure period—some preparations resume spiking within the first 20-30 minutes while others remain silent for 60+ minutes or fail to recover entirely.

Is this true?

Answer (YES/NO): NO